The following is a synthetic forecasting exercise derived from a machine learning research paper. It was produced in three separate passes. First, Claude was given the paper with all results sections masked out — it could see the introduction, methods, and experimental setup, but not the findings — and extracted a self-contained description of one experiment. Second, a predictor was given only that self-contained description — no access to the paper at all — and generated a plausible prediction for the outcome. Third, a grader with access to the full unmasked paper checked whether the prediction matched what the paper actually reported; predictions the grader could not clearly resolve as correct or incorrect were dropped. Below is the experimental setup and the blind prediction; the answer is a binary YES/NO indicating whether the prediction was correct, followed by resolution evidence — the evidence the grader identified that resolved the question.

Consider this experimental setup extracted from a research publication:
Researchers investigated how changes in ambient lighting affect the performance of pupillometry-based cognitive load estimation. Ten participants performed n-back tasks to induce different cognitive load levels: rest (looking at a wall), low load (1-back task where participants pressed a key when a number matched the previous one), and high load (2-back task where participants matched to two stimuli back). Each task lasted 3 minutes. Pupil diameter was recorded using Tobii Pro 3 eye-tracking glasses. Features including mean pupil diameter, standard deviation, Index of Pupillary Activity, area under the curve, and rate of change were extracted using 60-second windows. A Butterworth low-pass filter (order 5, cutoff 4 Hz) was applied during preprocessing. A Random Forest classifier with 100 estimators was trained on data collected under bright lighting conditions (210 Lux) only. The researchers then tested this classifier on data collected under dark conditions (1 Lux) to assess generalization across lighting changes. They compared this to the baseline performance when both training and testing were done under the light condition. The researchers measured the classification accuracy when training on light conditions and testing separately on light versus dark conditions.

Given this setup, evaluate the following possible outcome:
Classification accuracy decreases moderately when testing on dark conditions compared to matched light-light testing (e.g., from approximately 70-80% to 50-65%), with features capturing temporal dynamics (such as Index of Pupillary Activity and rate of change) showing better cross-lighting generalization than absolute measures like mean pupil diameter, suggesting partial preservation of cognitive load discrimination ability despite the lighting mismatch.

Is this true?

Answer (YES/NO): NO